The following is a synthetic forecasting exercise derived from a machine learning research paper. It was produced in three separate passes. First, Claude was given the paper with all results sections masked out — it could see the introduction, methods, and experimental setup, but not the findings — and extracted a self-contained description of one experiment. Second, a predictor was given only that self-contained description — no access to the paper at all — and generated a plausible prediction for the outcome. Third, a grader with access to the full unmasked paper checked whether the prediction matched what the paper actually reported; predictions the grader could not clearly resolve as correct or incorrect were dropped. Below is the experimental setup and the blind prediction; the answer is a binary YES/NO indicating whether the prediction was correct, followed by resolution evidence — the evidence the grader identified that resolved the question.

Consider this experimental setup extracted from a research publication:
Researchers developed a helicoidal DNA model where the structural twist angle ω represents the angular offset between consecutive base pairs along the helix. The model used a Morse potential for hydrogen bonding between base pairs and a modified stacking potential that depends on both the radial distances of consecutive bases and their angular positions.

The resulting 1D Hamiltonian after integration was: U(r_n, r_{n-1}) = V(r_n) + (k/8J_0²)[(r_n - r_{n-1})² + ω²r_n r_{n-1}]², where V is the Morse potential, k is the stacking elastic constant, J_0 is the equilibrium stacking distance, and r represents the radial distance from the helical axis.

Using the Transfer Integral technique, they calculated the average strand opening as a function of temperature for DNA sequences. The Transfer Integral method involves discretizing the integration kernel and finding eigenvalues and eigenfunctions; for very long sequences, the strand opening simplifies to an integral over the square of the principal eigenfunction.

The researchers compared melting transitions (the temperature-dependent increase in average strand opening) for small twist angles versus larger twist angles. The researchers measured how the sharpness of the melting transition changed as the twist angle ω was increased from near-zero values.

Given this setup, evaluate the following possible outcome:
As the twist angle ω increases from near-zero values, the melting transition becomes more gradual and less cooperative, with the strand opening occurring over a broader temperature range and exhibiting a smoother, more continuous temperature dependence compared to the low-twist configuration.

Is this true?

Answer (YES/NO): YES